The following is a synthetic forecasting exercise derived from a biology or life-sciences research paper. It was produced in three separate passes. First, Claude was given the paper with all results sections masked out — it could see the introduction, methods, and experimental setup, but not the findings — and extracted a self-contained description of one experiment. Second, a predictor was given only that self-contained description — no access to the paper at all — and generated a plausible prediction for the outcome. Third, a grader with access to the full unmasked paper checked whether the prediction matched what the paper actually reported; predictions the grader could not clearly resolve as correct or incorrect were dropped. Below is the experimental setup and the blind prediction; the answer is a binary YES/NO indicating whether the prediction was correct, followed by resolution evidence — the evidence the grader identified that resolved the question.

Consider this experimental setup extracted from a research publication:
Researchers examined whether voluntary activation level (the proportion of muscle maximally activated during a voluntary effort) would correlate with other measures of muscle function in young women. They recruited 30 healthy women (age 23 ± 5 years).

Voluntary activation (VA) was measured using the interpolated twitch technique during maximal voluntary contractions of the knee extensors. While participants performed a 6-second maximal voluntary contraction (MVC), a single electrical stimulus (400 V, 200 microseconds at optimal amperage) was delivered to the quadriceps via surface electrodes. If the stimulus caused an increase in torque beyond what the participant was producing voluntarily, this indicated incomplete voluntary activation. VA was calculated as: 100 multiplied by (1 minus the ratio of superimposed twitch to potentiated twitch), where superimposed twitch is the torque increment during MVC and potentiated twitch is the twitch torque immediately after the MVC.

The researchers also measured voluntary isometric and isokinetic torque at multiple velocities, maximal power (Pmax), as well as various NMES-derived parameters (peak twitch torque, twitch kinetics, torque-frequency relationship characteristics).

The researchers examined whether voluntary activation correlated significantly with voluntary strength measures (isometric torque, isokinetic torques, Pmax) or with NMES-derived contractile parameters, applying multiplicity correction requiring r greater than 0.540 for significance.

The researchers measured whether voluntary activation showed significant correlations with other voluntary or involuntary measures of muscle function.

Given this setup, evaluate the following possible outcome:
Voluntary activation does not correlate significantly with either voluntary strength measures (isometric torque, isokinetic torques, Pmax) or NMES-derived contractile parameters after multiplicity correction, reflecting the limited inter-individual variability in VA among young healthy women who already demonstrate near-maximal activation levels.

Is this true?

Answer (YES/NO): YES